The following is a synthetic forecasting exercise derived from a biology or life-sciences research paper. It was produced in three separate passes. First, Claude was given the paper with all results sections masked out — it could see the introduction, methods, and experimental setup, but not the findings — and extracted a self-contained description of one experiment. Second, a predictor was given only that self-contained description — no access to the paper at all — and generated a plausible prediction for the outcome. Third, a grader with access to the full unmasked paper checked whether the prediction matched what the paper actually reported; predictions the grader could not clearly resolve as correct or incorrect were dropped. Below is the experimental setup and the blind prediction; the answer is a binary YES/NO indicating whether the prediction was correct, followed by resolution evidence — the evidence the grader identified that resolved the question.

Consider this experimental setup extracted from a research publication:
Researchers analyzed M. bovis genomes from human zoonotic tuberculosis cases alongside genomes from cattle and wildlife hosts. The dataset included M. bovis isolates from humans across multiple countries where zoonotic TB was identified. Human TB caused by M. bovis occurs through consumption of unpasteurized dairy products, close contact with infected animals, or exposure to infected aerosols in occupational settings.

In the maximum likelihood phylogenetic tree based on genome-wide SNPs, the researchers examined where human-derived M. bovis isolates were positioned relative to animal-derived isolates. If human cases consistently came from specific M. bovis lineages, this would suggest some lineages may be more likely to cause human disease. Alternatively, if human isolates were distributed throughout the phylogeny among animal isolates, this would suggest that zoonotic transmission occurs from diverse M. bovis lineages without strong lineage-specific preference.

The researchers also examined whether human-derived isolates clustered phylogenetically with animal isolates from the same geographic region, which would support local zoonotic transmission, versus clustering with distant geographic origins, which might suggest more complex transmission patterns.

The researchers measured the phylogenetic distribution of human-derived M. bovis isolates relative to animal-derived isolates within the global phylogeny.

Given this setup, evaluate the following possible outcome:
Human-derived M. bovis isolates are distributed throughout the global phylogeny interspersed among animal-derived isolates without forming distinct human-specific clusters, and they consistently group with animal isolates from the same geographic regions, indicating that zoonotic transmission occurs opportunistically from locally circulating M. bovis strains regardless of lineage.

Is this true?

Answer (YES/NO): YES